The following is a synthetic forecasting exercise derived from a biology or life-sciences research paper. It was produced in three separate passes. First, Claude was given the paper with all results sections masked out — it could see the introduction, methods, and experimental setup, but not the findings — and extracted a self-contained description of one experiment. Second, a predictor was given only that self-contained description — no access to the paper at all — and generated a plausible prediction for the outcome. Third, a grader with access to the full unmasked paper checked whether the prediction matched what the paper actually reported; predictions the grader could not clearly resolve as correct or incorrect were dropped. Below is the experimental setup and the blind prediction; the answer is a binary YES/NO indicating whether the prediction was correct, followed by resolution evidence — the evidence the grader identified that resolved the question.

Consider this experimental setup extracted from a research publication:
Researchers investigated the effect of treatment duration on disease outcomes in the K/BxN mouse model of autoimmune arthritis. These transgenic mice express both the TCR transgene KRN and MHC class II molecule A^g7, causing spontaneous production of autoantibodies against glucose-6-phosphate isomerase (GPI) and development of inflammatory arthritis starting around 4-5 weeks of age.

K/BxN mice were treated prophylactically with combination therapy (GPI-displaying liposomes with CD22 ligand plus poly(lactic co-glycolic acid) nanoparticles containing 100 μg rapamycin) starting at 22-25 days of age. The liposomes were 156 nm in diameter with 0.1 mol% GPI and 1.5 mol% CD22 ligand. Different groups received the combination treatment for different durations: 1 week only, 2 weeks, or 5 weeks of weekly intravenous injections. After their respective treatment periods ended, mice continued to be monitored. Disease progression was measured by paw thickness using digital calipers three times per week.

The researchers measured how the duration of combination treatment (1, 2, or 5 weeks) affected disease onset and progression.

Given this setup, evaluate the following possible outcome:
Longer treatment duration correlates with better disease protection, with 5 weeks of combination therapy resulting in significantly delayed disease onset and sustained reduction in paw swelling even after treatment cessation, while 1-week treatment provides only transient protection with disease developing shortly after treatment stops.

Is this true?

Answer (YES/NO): YES